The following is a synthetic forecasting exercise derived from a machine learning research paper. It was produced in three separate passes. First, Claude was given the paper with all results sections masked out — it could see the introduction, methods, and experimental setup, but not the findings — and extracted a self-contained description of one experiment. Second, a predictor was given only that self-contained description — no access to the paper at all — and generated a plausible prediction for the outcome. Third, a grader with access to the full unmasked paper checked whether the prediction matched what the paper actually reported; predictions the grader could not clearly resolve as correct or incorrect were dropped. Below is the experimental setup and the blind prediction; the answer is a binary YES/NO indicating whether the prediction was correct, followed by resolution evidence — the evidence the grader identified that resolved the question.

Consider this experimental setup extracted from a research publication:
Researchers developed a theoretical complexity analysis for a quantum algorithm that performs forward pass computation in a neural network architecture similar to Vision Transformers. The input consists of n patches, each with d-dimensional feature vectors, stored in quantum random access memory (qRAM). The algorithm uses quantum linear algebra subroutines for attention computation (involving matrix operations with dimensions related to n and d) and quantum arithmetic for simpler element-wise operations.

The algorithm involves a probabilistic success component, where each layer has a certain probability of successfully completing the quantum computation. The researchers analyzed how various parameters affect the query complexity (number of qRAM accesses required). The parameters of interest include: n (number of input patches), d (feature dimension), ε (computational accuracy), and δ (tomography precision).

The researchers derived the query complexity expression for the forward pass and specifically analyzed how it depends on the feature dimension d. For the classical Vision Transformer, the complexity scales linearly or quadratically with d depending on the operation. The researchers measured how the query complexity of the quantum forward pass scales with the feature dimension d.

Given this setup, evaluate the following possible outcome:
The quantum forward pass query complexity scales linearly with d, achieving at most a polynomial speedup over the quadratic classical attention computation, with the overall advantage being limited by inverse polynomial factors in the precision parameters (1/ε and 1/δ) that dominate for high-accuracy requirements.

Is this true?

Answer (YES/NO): NO